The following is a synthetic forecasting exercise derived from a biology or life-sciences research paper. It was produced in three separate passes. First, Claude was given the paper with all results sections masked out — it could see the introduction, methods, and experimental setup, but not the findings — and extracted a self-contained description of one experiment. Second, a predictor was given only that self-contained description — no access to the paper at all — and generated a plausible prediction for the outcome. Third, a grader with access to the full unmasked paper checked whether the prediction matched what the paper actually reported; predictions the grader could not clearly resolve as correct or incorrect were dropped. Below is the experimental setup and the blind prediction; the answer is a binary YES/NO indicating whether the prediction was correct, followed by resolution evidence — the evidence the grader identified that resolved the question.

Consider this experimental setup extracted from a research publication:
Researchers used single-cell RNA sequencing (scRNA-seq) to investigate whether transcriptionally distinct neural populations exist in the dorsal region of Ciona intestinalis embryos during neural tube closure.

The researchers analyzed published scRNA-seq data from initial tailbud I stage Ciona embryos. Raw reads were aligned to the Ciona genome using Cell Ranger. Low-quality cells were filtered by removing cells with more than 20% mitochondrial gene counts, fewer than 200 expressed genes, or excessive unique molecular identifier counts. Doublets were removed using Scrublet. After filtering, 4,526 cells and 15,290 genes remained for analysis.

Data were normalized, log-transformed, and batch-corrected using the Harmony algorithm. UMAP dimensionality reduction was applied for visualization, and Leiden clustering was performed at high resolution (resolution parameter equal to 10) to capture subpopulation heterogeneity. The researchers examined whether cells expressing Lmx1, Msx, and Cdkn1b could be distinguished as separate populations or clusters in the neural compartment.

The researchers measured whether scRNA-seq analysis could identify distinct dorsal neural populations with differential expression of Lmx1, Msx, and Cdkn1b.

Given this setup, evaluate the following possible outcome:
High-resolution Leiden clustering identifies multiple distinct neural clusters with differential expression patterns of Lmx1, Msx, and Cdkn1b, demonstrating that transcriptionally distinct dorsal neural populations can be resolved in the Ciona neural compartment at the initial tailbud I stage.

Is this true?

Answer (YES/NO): YES